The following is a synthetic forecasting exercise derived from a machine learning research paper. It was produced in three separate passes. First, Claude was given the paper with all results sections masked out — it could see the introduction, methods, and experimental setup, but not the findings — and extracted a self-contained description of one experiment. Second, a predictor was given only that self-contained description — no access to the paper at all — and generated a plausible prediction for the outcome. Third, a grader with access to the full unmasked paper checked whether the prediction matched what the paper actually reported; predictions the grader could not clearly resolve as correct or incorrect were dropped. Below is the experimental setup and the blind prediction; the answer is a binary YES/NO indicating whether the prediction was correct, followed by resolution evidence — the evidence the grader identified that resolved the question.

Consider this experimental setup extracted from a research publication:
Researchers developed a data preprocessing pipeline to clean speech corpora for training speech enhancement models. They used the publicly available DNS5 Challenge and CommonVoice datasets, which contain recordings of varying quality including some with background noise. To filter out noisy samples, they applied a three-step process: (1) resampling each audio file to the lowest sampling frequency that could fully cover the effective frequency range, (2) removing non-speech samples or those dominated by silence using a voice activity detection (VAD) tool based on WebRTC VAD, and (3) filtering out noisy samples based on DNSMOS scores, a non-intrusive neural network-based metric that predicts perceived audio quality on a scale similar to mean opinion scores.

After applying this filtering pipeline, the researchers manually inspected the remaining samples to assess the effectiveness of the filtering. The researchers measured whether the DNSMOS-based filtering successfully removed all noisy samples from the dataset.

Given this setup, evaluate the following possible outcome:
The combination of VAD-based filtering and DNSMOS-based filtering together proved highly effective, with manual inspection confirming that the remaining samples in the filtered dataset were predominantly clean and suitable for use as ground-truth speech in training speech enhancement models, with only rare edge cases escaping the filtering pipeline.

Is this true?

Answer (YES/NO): NO